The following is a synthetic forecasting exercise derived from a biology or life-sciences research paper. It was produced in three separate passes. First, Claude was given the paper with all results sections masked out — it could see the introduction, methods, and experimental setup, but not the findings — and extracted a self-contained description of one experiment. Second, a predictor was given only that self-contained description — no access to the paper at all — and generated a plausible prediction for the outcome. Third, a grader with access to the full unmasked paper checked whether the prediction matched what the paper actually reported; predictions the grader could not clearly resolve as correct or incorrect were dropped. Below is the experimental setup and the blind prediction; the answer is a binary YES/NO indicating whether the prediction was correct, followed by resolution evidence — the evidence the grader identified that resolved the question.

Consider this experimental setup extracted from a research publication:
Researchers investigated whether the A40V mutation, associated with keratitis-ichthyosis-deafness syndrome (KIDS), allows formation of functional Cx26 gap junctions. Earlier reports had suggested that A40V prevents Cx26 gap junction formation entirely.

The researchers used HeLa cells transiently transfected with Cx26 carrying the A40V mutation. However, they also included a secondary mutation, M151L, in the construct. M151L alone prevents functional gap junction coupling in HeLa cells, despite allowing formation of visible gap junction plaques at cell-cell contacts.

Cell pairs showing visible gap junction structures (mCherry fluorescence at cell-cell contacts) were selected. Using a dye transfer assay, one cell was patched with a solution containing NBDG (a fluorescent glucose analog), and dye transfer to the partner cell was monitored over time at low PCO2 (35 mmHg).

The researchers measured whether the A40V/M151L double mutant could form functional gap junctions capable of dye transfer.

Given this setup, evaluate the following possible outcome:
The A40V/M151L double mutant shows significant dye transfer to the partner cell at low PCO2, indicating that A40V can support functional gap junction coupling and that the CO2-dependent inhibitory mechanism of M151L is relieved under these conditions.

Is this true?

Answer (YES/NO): NO